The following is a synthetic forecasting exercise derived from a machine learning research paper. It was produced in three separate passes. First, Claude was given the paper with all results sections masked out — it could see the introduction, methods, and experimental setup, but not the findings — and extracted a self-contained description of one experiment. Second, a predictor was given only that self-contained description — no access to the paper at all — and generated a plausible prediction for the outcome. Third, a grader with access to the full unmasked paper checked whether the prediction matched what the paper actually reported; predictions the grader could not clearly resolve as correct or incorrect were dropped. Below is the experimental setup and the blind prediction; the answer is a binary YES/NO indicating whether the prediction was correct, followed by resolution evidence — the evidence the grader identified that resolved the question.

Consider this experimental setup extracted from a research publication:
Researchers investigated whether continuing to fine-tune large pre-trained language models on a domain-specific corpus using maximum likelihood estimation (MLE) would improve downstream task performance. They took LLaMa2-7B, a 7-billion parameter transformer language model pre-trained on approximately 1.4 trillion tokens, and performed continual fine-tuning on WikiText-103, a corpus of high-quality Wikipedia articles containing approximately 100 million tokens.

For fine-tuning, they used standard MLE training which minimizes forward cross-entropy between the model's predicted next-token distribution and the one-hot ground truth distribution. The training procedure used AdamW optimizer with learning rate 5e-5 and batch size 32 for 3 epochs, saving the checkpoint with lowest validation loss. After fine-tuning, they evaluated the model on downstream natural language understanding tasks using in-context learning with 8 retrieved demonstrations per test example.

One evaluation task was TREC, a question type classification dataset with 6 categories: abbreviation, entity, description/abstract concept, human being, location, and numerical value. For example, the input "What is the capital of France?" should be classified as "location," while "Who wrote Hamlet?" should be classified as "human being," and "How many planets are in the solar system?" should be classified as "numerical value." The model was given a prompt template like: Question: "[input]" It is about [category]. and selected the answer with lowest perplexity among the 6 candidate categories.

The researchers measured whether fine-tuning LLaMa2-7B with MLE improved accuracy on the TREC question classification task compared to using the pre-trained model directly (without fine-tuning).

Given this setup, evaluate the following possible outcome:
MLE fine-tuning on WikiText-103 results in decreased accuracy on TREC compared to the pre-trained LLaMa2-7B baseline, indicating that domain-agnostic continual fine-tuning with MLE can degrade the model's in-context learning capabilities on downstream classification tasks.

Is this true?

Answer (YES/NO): YES